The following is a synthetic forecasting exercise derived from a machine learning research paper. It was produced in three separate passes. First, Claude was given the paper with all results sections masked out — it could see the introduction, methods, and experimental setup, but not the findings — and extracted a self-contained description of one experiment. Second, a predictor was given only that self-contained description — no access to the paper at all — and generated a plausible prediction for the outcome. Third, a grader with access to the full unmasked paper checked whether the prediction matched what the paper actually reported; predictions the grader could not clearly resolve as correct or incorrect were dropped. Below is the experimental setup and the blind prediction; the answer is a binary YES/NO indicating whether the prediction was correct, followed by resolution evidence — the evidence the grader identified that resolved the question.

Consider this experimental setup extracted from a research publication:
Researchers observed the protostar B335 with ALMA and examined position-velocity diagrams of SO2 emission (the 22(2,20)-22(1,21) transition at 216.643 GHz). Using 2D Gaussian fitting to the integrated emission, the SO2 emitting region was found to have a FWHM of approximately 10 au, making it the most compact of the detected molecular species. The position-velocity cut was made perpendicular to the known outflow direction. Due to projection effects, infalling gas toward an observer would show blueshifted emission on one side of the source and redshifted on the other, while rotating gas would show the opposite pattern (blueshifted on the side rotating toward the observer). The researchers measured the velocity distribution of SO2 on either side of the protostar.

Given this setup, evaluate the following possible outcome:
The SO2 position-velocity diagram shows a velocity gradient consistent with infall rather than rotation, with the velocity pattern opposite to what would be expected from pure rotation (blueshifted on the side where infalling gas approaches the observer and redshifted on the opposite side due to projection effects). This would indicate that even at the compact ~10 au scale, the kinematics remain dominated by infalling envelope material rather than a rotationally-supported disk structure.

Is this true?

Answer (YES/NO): NO